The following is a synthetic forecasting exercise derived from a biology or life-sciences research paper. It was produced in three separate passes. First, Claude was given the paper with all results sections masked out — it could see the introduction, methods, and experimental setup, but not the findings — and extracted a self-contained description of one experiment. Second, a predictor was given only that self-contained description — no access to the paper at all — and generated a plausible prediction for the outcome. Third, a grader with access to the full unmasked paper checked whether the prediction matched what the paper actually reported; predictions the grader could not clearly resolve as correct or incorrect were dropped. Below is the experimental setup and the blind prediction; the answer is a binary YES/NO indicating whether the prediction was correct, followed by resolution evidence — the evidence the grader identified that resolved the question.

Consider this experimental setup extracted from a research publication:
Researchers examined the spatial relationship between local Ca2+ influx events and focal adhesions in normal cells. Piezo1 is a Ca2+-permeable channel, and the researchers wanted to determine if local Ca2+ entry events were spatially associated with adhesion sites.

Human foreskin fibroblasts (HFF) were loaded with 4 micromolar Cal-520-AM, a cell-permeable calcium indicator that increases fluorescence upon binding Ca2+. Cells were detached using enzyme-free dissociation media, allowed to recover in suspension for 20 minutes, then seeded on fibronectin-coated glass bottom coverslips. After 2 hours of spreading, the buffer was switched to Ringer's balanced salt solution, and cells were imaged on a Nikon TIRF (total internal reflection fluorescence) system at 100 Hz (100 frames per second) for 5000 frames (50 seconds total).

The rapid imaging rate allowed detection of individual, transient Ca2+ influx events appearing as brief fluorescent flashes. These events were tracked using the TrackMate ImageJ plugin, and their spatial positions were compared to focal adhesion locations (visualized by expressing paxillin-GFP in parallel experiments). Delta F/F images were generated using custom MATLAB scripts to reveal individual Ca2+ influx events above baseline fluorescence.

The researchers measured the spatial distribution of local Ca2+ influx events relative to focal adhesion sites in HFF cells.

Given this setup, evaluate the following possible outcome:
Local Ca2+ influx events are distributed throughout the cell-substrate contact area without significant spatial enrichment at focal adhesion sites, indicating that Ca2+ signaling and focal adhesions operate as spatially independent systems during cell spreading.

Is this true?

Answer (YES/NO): NO